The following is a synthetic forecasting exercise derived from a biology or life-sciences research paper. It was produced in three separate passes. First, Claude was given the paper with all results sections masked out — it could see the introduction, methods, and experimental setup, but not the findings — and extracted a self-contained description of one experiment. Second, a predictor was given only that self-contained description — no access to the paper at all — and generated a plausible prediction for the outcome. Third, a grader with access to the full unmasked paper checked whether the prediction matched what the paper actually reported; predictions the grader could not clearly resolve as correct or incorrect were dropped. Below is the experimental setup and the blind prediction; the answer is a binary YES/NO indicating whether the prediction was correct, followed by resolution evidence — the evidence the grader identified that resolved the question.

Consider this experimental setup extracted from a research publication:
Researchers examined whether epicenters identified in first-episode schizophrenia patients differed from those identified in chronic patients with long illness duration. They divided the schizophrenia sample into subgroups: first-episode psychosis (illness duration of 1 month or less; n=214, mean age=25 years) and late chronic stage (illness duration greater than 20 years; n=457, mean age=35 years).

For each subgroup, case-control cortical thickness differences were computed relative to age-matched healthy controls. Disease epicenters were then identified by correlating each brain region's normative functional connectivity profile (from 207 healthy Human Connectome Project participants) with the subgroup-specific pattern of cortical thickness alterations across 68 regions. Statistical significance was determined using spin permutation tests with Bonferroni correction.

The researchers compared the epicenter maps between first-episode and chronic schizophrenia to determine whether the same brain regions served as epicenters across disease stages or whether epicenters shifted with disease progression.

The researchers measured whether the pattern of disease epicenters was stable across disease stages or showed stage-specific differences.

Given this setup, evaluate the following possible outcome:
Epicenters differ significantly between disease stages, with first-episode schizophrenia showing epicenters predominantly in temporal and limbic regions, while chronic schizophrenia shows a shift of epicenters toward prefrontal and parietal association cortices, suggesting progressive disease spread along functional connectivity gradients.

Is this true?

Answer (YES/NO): NO